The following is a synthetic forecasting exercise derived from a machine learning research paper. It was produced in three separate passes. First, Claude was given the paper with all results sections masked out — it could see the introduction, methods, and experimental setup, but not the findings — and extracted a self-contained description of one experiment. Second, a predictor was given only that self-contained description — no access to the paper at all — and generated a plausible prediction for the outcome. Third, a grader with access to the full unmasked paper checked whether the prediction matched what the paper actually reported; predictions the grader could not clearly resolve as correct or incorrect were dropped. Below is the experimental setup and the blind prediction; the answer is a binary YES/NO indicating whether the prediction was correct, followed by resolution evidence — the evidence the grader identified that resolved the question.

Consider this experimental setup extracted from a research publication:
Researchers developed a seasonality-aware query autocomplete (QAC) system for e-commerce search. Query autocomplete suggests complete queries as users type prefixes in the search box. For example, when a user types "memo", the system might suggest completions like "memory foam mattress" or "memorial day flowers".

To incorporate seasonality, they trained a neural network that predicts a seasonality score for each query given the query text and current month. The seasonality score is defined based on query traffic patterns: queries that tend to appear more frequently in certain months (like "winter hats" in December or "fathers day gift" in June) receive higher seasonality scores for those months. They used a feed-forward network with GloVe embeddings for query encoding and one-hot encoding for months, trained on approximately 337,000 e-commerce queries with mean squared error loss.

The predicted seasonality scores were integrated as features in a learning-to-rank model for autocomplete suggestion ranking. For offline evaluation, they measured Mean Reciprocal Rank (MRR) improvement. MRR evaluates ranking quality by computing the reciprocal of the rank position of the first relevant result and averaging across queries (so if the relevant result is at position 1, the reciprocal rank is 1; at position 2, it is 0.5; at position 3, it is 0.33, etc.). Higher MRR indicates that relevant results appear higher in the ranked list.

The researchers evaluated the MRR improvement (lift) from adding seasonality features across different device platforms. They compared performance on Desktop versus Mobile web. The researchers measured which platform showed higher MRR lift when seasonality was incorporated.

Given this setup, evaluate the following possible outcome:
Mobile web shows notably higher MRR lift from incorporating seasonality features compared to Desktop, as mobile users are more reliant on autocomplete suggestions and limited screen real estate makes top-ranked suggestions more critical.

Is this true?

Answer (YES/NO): YES